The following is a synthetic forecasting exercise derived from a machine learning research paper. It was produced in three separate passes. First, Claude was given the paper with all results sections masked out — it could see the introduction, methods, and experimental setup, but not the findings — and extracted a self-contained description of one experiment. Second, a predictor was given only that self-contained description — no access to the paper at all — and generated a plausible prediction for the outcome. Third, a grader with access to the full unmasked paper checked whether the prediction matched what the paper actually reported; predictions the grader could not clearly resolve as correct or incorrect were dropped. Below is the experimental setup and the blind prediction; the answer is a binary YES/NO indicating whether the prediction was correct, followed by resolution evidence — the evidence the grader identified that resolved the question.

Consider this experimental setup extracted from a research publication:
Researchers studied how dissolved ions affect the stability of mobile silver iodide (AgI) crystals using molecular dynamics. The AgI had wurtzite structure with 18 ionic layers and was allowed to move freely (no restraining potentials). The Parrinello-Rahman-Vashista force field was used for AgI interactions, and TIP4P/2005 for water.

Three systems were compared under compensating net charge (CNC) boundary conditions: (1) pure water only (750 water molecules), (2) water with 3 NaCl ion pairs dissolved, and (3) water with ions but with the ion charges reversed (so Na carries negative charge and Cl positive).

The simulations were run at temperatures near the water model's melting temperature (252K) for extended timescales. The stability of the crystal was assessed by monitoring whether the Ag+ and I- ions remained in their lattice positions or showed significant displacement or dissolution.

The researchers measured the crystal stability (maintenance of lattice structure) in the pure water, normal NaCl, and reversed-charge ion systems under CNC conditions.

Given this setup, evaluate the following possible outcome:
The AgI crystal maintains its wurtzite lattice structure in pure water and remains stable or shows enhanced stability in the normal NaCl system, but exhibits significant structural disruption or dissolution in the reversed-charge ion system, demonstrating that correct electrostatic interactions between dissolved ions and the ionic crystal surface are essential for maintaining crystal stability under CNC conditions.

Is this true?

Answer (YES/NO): NO